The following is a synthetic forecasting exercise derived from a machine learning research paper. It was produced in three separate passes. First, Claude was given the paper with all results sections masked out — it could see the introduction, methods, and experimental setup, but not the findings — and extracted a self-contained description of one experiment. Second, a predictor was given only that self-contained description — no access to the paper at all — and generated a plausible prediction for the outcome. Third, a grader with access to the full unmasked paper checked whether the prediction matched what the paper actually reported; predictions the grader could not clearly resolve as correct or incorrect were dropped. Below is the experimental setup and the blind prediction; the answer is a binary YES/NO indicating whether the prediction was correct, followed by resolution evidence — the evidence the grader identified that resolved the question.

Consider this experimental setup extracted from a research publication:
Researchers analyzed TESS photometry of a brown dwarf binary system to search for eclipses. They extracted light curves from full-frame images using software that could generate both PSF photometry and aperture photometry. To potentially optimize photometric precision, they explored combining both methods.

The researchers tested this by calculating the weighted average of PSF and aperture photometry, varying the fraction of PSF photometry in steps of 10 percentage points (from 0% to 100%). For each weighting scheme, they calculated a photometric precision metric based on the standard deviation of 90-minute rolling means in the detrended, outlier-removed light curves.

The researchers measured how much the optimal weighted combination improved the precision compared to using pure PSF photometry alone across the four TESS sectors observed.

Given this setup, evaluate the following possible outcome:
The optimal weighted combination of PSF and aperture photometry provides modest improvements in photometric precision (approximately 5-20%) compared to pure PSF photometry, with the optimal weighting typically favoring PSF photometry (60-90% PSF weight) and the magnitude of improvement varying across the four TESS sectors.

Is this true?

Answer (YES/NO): NO